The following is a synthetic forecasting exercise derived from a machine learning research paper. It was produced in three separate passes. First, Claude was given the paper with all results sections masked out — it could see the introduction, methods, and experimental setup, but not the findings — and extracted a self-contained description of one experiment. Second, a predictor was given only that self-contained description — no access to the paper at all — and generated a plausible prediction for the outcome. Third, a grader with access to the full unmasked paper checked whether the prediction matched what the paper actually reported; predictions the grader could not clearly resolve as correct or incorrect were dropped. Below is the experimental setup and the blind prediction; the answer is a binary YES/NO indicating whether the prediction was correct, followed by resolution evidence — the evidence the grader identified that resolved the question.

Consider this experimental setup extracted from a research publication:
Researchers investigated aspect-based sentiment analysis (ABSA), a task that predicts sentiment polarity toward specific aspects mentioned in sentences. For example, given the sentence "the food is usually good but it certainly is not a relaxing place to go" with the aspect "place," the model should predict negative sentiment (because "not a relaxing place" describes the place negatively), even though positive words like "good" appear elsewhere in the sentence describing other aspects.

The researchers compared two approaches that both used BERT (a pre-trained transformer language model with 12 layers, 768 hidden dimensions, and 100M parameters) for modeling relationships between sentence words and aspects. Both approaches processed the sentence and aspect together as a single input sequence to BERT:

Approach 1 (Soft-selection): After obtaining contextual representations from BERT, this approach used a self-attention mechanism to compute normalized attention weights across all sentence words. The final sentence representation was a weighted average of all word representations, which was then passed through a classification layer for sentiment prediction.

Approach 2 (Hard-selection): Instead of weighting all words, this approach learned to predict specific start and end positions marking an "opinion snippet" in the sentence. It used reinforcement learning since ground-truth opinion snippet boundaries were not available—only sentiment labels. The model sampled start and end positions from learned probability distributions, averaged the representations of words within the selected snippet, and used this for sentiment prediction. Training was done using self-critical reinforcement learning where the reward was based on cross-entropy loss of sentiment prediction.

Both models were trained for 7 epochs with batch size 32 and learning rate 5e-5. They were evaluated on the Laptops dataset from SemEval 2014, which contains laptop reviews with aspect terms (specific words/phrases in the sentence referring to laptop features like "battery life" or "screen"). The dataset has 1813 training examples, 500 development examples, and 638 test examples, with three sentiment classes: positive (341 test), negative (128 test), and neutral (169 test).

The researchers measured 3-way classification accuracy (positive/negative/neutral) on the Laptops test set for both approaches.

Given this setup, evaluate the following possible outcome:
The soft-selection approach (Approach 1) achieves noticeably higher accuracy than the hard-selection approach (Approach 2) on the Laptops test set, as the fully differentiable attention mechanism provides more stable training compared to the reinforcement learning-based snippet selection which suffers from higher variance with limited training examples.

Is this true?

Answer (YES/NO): NO